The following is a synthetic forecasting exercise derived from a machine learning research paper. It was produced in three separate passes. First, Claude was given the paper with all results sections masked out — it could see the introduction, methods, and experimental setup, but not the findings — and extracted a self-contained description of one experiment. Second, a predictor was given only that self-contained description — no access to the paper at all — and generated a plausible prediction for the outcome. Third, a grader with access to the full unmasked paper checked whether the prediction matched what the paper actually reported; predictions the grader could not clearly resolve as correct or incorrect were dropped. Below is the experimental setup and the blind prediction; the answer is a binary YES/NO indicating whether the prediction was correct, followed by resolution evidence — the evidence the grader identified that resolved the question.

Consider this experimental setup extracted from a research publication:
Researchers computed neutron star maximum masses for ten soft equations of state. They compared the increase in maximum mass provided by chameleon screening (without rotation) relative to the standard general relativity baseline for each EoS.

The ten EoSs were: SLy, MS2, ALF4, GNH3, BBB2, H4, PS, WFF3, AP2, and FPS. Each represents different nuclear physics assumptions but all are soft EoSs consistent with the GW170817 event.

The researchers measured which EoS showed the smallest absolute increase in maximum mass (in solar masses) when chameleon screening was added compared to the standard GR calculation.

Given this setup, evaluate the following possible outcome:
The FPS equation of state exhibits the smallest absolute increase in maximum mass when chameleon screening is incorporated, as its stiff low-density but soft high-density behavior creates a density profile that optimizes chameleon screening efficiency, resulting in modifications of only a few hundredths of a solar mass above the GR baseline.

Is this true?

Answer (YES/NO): NO